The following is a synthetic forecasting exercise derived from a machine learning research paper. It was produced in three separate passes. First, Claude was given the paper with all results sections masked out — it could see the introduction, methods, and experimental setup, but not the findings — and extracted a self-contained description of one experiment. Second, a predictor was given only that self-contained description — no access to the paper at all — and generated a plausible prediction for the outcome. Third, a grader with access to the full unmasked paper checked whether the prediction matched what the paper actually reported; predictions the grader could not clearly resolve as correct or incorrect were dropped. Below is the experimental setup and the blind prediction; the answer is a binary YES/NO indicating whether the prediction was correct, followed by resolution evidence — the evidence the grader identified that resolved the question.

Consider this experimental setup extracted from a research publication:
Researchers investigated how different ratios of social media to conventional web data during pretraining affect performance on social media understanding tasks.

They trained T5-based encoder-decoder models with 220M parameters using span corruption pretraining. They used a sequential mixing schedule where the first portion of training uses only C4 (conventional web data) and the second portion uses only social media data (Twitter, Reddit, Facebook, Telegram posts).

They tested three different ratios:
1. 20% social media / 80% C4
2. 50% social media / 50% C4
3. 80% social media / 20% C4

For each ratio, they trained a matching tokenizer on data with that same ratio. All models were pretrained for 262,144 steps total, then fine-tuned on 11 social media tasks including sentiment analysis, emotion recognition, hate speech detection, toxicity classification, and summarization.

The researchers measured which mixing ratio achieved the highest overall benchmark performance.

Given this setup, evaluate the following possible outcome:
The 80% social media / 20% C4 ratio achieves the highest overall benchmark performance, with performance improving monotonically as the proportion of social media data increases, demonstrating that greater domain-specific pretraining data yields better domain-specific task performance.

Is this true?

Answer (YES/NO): NO